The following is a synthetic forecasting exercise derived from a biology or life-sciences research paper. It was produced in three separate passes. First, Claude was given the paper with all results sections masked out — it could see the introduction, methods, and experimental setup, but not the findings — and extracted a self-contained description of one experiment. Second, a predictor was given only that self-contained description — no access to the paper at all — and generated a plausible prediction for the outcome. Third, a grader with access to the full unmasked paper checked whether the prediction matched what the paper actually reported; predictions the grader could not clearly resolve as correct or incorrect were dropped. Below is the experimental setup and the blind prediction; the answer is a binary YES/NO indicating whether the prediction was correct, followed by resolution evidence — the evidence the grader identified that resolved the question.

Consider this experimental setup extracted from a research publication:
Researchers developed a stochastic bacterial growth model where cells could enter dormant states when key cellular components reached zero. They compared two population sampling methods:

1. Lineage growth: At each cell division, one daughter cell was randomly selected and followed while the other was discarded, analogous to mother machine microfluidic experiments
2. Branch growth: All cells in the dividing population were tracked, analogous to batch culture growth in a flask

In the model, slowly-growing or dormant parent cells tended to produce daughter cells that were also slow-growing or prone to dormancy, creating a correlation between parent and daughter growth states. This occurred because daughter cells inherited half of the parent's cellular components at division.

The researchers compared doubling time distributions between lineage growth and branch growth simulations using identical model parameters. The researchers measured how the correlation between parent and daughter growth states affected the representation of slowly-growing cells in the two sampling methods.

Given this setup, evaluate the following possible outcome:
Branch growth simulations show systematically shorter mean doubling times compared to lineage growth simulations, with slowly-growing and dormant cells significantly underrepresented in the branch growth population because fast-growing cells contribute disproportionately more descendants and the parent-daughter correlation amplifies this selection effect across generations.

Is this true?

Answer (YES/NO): YES